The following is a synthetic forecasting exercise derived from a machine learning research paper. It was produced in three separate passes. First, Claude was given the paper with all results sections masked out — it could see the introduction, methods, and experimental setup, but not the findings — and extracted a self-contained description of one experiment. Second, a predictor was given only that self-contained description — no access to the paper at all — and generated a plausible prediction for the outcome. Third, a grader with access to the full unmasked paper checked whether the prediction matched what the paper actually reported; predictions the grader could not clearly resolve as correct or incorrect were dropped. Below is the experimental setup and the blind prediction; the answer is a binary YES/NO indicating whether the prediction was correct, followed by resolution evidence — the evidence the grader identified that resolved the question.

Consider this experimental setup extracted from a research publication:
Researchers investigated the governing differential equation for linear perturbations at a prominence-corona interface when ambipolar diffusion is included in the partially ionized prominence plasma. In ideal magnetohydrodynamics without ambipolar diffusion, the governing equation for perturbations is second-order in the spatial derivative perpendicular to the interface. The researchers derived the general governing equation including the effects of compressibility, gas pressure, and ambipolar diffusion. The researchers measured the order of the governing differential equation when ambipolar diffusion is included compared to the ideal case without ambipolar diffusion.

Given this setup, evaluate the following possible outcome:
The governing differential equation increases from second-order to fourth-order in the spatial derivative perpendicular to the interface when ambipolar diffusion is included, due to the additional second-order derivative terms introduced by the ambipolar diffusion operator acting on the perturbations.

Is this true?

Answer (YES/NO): YES